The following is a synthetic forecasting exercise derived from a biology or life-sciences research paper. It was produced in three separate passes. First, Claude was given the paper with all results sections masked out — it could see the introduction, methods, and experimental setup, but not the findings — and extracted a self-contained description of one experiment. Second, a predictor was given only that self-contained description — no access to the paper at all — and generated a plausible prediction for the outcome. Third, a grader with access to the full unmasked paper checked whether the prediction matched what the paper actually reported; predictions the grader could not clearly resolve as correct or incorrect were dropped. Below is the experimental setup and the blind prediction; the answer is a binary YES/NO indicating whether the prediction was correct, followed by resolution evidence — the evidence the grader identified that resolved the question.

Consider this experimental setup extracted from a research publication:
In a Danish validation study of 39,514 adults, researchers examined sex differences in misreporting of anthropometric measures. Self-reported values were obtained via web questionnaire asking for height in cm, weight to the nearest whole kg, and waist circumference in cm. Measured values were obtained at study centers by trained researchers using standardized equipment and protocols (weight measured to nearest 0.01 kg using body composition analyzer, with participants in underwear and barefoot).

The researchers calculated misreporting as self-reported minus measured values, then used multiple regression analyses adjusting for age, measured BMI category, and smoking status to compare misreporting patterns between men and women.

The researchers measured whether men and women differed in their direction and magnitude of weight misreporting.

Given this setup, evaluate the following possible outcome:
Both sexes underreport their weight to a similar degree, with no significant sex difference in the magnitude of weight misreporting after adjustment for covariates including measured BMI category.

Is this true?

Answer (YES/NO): NO